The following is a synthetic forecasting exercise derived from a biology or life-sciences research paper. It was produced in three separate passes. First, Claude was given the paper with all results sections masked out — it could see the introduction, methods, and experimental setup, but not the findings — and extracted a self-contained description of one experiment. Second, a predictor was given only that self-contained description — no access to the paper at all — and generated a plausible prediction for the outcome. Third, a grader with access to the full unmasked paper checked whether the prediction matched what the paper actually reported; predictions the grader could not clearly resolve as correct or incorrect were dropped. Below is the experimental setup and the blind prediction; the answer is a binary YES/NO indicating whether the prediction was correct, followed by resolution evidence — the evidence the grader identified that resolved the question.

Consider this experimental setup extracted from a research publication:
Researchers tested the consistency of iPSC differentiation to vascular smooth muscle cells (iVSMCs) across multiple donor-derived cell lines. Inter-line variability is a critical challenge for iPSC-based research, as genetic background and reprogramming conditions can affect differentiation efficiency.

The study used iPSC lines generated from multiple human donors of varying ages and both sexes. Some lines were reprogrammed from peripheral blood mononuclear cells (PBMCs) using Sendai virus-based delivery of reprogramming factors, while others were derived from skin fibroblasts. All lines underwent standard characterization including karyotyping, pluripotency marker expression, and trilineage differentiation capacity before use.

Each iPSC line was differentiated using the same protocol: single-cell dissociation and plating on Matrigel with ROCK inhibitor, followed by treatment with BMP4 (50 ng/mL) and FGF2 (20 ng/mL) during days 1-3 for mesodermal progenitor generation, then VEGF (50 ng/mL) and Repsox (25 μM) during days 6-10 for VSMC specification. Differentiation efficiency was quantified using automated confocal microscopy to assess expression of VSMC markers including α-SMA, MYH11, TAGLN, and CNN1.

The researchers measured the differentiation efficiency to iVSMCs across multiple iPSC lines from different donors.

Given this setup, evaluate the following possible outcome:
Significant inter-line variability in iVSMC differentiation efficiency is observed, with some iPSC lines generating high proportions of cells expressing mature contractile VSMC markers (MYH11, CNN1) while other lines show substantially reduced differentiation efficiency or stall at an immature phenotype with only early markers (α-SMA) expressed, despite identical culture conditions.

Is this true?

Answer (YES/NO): NO